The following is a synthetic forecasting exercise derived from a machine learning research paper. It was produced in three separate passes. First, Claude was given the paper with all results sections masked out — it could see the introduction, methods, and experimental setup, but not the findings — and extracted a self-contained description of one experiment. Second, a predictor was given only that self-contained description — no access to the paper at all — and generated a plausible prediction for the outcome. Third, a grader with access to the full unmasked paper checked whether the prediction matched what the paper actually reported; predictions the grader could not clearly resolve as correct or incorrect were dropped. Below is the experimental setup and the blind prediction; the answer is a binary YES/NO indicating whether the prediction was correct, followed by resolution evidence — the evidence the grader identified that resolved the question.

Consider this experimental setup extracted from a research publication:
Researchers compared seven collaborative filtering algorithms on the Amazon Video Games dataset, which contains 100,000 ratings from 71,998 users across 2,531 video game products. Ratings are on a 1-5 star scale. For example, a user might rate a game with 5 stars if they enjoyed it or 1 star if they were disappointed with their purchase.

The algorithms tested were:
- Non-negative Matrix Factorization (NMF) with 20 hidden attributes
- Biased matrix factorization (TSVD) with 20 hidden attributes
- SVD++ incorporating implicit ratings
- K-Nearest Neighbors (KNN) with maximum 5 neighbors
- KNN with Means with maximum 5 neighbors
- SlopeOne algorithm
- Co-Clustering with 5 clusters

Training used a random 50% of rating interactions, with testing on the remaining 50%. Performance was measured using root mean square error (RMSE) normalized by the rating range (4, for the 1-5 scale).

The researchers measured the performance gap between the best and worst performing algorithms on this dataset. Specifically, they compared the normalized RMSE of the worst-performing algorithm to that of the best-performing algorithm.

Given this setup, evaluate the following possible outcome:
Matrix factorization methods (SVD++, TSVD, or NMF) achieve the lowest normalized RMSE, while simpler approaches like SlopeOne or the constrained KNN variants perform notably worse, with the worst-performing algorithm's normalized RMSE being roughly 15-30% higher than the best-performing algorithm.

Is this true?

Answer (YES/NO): NO